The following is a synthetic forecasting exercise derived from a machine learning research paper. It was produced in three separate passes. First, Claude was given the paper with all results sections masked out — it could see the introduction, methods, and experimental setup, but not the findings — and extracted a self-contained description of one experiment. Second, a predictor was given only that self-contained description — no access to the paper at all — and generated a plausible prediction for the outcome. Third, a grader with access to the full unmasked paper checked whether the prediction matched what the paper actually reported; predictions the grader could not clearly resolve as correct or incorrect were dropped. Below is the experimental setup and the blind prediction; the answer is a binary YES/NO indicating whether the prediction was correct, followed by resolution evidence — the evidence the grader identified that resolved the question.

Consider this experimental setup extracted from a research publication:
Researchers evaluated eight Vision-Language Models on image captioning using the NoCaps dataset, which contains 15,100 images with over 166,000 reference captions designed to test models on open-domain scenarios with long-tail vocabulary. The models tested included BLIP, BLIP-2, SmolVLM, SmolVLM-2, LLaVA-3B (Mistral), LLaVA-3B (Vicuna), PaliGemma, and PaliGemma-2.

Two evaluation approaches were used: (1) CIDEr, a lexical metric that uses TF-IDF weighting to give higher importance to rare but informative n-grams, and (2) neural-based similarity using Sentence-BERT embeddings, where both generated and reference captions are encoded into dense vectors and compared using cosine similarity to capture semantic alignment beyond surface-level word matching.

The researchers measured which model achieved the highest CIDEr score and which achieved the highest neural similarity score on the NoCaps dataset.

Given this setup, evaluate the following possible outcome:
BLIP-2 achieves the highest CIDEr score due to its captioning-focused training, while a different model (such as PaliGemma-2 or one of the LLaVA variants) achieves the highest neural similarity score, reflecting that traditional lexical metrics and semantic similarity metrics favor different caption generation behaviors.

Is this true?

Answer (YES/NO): NO